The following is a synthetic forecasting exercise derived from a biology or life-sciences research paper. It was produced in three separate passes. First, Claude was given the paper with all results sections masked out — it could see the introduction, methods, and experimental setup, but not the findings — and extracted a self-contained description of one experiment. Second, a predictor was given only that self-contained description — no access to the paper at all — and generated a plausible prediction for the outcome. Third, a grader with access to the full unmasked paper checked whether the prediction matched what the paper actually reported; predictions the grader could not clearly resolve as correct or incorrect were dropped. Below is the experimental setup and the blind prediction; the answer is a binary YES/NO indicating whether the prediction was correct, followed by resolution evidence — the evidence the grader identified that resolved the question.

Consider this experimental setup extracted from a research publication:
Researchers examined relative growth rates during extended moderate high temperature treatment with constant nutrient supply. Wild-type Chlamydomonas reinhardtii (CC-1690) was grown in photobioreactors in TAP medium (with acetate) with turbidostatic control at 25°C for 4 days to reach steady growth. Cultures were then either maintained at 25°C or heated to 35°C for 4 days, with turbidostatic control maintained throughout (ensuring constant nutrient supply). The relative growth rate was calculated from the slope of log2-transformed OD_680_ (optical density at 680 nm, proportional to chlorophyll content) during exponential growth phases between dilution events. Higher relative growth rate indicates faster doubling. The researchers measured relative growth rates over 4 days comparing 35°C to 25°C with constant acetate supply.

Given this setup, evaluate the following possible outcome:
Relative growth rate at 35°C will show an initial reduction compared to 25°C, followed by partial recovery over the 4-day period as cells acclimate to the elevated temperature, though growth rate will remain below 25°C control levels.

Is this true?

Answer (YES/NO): NO